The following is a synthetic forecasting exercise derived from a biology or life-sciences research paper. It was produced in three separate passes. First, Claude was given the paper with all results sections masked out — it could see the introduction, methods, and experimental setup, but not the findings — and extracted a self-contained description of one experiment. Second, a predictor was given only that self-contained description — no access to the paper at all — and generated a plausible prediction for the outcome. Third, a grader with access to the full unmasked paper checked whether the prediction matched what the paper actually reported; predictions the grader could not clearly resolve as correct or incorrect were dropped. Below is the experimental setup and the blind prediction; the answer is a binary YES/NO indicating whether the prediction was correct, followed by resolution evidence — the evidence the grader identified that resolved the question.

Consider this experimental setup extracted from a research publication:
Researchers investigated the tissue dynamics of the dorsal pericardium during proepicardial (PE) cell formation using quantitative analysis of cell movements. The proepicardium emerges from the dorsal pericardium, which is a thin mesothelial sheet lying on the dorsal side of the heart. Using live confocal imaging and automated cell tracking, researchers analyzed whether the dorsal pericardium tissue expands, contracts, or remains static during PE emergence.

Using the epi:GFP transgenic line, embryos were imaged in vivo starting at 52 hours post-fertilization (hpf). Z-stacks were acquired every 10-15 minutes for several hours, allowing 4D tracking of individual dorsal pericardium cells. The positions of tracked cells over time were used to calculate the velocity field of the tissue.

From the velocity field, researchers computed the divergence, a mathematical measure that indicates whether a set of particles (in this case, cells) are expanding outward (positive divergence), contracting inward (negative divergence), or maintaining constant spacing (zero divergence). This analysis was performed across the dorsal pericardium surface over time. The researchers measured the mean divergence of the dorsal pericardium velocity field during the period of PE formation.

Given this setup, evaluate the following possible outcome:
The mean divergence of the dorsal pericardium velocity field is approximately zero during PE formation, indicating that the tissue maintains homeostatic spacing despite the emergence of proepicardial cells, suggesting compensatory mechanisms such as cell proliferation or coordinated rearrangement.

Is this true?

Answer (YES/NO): NO